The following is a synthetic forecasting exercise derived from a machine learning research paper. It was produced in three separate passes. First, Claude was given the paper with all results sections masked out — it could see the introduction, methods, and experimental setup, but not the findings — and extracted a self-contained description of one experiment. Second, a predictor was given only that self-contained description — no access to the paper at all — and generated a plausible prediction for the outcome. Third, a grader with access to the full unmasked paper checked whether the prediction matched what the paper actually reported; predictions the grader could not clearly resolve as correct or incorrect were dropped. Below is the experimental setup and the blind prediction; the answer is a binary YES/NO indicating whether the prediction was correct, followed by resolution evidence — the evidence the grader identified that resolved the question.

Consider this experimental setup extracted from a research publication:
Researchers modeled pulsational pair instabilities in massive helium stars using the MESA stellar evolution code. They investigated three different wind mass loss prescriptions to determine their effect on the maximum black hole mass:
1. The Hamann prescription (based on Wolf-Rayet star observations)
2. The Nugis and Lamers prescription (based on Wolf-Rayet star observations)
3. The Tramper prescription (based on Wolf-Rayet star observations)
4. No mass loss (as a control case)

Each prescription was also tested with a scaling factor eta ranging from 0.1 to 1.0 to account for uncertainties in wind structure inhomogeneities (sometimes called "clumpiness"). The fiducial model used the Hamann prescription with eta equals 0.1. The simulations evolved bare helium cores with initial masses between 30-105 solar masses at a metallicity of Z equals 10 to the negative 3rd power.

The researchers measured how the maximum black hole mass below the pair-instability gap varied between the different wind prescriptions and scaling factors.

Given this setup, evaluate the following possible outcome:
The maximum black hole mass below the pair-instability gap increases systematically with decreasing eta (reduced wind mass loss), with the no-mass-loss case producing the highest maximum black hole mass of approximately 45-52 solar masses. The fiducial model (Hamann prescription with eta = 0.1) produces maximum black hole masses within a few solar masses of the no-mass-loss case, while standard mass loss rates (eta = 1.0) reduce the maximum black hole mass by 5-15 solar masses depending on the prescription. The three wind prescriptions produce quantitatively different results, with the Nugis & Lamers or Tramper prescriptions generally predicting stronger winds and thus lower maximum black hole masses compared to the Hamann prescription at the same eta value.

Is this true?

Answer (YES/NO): NO